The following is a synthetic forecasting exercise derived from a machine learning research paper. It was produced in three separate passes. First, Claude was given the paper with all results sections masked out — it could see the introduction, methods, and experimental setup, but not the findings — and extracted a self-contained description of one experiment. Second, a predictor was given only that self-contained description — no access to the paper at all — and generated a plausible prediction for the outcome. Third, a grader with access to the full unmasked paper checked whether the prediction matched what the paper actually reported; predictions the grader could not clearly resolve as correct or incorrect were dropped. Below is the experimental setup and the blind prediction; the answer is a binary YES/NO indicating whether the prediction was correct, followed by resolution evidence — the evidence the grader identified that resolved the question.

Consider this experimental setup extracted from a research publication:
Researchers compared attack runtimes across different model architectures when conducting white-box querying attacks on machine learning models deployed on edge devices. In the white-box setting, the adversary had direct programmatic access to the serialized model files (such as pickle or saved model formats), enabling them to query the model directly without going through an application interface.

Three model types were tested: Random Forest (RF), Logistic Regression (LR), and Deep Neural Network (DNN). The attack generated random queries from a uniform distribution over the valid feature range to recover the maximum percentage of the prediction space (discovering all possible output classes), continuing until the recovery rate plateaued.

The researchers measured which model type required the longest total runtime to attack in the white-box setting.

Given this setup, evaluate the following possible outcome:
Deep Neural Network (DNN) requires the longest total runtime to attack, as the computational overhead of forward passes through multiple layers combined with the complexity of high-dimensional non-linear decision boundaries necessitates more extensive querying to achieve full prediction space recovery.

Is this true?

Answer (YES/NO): NO